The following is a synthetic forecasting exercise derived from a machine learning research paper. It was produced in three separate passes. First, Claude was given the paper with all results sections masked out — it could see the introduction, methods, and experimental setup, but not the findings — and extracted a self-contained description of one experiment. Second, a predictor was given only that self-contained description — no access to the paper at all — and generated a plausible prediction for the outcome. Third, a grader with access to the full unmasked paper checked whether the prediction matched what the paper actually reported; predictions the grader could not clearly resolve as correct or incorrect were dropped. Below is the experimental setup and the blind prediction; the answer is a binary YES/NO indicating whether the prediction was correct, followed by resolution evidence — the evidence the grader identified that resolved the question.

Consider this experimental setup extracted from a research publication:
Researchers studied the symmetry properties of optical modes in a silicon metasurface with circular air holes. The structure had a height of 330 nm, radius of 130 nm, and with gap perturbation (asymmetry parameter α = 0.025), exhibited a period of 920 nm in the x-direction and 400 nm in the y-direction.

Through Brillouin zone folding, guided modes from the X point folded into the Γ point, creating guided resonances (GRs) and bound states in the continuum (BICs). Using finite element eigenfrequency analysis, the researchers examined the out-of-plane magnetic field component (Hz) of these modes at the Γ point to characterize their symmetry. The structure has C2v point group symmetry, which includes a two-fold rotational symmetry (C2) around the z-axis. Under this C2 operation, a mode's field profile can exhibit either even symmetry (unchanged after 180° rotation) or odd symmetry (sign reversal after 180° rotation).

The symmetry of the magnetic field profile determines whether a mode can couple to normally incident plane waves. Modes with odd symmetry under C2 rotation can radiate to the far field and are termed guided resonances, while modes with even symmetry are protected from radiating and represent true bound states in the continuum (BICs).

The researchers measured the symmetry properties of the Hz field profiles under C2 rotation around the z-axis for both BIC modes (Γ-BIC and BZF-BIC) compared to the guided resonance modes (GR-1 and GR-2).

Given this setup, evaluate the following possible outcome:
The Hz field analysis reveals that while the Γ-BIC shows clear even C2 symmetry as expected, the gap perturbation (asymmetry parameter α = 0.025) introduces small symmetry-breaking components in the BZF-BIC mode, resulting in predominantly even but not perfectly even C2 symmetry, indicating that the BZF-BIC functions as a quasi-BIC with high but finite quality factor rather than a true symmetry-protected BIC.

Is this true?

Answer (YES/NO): NO